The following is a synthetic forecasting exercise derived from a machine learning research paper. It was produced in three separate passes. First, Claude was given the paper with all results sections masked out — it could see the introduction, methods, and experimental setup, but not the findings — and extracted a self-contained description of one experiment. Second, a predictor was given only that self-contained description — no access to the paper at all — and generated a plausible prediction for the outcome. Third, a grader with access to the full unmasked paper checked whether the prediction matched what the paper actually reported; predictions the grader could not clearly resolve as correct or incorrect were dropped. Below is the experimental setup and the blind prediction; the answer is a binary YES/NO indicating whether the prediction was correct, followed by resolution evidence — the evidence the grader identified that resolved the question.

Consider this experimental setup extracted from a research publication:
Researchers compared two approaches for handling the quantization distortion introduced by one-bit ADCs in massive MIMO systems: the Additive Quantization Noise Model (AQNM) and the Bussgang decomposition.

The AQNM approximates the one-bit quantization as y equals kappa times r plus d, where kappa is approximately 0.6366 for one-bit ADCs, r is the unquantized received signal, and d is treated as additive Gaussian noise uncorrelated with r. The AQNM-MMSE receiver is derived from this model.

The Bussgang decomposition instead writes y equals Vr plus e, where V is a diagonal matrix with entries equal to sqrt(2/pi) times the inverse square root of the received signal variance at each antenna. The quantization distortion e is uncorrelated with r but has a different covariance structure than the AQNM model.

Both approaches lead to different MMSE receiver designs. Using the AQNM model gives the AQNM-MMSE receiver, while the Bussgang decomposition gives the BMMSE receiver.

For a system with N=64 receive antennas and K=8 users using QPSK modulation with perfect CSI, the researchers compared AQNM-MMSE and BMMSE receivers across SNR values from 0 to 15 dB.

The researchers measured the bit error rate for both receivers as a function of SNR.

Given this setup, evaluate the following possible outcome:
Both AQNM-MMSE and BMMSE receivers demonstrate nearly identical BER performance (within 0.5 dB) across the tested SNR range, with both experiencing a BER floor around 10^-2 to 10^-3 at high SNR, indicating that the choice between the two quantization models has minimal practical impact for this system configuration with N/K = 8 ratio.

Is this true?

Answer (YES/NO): NO